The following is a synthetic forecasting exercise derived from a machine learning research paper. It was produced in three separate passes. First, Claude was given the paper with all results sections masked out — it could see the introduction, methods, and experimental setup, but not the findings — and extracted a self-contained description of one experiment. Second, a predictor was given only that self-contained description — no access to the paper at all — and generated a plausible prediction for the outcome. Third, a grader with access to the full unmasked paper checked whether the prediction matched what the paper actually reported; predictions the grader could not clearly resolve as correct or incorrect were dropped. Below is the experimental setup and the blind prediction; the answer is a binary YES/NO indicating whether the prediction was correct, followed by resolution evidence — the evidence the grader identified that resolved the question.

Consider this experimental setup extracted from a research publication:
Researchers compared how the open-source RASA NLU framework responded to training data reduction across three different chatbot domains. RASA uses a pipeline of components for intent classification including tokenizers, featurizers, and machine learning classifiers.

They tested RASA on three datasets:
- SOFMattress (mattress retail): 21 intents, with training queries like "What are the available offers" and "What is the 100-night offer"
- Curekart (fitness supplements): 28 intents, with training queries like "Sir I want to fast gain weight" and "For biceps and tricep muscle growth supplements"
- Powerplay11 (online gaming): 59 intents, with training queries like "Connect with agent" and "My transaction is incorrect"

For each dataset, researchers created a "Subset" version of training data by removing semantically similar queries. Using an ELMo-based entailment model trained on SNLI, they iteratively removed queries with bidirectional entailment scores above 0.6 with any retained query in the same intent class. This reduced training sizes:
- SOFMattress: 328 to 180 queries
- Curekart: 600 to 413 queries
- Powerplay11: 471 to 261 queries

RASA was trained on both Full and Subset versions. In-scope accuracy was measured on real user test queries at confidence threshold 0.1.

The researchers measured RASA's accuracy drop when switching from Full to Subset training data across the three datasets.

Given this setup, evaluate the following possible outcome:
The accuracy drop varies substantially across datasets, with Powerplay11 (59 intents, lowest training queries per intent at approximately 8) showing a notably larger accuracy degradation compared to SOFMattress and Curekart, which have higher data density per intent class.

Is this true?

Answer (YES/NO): NO